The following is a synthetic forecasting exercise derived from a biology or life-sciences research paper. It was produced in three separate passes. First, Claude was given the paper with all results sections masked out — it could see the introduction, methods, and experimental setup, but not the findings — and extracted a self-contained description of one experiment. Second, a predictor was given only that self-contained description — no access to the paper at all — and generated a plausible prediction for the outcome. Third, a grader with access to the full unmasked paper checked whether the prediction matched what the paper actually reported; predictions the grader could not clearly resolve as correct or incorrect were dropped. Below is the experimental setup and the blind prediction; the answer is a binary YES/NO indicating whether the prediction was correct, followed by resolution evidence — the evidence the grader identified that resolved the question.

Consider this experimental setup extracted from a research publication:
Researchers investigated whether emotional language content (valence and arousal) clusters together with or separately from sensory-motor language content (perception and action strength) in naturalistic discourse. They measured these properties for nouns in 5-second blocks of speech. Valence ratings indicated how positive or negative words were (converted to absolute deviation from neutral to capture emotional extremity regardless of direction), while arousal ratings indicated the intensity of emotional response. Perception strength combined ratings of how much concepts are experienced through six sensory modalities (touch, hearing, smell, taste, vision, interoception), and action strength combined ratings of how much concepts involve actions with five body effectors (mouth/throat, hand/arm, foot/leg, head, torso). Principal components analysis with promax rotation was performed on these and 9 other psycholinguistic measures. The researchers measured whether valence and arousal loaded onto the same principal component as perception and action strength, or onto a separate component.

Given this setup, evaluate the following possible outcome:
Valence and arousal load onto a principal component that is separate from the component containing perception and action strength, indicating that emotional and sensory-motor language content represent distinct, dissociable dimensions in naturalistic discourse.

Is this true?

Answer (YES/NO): YES